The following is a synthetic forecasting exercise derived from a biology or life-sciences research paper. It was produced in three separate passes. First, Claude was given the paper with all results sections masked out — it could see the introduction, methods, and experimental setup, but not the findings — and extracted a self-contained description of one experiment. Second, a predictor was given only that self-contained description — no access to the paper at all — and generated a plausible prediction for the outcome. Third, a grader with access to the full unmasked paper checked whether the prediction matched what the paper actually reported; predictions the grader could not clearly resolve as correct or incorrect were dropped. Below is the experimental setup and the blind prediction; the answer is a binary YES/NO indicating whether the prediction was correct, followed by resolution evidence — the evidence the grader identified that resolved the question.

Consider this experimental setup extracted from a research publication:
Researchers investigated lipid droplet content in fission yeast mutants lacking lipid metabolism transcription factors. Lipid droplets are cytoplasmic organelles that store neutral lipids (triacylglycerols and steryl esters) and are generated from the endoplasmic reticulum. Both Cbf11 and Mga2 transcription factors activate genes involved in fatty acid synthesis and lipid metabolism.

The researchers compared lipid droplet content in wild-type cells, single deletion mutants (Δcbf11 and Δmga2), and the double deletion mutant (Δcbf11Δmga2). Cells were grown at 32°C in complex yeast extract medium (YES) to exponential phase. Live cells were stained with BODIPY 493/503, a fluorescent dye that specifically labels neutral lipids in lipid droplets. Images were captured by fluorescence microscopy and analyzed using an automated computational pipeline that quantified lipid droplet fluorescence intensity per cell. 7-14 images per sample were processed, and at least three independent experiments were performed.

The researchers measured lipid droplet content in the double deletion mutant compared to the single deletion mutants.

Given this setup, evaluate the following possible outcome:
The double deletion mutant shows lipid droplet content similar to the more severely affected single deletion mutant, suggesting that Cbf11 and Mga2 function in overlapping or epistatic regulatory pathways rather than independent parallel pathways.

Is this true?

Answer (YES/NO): YES